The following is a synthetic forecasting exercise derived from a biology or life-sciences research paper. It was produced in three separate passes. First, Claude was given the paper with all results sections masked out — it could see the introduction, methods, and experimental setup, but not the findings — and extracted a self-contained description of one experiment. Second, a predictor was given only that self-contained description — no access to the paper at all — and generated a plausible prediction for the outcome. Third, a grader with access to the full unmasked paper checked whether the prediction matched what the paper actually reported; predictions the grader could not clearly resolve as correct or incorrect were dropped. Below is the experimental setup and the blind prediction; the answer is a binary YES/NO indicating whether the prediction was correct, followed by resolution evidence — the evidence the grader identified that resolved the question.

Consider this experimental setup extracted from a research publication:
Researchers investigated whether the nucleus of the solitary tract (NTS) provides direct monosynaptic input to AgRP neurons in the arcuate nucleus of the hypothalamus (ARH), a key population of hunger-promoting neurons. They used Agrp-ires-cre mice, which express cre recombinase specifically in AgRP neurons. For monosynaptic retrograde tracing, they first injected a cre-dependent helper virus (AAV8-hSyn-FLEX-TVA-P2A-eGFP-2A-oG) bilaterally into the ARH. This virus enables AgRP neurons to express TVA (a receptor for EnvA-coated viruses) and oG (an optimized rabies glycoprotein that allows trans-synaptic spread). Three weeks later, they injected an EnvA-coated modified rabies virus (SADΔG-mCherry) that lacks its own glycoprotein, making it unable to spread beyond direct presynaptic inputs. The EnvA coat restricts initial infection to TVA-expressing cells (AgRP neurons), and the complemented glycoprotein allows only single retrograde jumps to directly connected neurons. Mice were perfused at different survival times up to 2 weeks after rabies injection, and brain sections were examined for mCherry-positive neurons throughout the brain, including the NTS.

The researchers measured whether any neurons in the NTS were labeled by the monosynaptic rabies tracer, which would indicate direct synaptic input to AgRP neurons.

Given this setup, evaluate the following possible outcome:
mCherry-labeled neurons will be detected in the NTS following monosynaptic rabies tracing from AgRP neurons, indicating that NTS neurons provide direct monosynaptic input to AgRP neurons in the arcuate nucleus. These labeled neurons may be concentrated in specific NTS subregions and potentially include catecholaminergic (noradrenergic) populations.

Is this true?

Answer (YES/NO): NO